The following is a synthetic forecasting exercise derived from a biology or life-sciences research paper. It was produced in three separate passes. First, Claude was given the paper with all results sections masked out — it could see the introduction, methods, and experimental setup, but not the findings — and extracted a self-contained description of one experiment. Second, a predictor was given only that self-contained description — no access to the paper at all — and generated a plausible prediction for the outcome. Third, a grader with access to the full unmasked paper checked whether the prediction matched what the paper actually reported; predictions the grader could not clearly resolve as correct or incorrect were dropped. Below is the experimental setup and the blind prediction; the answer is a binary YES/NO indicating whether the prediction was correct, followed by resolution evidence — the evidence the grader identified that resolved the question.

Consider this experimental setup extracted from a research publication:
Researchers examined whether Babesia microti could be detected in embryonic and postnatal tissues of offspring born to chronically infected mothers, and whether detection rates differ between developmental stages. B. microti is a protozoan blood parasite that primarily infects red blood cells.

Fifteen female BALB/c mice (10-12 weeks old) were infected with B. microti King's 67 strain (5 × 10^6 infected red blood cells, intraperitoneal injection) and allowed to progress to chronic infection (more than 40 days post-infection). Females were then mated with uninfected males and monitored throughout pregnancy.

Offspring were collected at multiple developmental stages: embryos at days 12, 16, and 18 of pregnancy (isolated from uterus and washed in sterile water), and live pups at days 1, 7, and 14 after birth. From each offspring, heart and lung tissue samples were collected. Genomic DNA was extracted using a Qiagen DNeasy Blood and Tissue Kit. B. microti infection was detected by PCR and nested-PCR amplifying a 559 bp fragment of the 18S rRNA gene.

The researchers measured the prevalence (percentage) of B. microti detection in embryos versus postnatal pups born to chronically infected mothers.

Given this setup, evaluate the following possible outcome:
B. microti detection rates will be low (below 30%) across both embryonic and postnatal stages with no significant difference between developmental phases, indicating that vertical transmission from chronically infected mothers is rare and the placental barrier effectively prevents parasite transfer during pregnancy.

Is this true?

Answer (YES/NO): NO